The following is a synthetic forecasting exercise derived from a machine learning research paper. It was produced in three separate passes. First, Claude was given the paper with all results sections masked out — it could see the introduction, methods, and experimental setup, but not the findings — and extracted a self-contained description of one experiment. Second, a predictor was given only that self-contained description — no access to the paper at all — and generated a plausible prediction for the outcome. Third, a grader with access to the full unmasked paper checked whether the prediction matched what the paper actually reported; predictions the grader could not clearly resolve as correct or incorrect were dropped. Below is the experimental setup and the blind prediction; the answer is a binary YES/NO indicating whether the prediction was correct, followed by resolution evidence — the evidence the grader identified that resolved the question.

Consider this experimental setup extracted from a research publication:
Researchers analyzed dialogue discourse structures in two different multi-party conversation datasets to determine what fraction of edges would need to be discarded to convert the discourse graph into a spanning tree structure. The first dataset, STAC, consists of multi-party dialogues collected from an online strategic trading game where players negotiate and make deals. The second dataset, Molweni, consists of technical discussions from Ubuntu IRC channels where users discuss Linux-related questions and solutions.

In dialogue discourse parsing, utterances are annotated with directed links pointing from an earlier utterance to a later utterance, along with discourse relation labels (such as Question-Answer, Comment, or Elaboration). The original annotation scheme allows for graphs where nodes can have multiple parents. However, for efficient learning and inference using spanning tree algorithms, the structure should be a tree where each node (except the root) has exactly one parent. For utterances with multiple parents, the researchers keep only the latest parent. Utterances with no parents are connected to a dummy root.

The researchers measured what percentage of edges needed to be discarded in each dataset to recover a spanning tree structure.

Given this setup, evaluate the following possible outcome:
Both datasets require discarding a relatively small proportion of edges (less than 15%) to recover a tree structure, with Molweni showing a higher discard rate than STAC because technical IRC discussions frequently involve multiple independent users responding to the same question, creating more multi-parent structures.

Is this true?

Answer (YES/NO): NO